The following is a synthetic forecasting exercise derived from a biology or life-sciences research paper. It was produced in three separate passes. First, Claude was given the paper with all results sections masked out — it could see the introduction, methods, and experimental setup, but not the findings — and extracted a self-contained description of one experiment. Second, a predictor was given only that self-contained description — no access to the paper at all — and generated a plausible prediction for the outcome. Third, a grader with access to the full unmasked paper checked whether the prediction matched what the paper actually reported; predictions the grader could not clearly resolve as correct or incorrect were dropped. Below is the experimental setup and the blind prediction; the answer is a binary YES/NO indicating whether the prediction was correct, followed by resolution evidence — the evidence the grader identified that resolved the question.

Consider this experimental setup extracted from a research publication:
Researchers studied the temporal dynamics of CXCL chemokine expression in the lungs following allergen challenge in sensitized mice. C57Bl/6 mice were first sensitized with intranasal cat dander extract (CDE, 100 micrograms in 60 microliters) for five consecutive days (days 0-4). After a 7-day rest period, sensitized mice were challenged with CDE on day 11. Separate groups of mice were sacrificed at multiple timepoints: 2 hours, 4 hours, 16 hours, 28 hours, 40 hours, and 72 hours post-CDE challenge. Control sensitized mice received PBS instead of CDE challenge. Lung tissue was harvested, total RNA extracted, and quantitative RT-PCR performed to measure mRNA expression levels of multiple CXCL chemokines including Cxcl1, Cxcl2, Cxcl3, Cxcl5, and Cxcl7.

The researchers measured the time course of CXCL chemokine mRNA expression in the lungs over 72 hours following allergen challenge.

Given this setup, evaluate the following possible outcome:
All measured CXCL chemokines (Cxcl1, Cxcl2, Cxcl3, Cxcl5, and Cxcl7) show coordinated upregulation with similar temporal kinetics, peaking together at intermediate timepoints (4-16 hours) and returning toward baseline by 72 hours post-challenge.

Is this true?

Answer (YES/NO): NO